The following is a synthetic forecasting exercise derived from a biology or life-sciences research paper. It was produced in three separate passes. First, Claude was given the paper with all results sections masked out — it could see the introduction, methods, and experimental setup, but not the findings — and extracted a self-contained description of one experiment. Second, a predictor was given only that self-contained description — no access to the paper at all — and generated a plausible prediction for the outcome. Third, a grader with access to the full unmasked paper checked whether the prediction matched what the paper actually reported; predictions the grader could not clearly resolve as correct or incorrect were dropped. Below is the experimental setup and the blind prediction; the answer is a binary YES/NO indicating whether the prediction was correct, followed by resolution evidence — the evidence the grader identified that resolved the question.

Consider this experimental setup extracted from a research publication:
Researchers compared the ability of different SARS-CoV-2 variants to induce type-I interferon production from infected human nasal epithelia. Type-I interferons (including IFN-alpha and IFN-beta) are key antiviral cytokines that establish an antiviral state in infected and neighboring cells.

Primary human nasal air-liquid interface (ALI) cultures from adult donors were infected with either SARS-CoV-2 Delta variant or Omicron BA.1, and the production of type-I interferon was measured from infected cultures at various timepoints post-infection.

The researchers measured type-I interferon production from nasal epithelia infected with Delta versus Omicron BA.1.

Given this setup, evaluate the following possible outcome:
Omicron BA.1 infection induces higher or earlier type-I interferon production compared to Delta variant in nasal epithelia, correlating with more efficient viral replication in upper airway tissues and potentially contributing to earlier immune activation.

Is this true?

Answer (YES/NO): YES